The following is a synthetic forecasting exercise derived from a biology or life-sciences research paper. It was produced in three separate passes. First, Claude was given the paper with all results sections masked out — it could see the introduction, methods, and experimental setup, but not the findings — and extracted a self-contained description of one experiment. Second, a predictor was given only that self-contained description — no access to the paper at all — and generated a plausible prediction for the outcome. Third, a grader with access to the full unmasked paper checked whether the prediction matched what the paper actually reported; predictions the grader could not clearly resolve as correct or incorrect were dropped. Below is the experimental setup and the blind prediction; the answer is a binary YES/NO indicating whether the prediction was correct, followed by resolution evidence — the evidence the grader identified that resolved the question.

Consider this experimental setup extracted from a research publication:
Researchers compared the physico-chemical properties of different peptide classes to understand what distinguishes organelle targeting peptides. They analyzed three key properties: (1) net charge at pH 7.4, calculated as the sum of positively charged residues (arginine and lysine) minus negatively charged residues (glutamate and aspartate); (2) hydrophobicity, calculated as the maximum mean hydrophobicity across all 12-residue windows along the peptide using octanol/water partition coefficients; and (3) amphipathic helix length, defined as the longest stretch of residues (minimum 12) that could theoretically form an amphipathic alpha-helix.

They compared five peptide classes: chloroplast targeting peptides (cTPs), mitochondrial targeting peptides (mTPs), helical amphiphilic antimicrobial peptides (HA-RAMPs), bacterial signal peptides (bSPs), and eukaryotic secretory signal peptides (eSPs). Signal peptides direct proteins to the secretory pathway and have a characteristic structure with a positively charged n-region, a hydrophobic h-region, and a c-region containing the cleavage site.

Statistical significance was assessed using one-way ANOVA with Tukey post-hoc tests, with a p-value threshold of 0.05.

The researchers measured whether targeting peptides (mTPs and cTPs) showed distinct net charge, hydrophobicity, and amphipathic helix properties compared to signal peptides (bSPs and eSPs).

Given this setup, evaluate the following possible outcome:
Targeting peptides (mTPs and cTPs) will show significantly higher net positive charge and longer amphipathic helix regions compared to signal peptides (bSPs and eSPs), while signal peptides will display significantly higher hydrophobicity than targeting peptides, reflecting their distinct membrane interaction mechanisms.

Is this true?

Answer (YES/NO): YES